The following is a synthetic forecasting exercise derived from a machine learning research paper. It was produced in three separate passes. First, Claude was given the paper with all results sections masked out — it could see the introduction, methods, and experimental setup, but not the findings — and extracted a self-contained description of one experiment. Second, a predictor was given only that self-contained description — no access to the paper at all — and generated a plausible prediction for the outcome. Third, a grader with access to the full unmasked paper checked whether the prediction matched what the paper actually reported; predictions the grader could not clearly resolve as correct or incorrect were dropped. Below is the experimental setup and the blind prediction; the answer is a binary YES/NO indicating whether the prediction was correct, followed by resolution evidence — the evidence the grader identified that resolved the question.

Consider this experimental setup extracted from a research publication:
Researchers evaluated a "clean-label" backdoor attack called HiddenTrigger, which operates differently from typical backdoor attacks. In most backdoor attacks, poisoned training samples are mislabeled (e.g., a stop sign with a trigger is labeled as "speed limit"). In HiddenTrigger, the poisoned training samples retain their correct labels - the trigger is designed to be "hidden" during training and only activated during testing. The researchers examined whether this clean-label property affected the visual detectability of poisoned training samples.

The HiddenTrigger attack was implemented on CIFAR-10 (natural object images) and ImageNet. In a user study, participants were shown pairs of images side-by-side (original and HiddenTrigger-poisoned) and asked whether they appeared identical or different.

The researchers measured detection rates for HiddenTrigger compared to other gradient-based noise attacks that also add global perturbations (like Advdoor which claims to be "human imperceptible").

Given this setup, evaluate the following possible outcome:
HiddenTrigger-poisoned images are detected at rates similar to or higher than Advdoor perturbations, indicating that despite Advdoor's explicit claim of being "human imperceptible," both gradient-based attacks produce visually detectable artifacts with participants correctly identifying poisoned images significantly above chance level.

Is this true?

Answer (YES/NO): YES